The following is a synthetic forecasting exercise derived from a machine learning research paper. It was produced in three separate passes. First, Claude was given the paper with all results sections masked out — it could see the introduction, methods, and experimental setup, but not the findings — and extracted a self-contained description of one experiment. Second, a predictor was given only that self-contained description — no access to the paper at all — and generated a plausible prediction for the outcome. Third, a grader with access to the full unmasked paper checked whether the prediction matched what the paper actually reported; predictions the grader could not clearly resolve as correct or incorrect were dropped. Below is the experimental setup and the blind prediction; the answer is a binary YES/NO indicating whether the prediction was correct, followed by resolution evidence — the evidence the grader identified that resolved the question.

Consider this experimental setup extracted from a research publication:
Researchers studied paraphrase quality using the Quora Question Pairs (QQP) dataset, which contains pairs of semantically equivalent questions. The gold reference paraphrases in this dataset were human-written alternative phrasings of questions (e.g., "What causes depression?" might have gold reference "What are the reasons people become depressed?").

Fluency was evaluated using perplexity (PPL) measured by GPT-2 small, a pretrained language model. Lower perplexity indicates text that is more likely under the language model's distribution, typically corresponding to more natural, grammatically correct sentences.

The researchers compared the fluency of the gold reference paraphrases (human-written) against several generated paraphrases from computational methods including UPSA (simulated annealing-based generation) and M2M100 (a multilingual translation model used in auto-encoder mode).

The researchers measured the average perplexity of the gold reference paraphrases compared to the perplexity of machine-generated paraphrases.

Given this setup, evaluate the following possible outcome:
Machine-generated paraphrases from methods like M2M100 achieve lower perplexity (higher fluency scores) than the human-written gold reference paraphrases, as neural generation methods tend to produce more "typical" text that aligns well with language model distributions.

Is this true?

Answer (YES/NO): NO